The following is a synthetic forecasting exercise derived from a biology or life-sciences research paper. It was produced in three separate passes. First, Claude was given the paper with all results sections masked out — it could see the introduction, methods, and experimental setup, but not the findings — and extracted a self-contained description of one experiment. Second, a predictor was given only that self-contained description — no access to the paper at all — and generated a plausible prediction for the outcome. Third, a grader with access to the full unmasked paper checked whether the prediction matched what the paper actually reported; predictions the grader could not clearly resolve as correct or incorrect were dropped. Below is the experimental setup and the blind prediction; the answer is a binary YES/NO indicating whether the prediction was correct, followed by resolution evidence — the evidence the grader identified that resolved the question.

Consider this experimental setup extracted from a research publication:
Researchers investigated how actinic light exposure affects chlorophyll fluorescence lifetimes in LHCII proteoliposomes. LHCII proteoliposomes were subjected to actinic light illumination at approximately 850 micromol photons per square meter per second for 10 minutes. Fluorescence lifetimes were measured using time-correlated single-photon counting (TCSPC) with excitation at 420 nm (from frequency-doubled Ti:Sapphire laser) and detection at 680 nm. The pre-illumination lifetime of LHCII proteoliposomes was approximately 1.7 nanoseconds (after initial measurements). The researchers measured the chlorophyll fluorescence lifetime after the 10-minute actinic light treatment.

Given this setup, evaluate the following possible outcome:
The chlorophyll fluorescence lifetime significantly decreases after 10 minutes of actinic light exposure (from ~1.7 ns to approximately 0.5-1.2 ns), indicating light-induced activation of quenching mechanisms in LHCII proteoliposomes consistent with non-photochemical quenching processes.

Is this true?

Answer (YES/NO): YES